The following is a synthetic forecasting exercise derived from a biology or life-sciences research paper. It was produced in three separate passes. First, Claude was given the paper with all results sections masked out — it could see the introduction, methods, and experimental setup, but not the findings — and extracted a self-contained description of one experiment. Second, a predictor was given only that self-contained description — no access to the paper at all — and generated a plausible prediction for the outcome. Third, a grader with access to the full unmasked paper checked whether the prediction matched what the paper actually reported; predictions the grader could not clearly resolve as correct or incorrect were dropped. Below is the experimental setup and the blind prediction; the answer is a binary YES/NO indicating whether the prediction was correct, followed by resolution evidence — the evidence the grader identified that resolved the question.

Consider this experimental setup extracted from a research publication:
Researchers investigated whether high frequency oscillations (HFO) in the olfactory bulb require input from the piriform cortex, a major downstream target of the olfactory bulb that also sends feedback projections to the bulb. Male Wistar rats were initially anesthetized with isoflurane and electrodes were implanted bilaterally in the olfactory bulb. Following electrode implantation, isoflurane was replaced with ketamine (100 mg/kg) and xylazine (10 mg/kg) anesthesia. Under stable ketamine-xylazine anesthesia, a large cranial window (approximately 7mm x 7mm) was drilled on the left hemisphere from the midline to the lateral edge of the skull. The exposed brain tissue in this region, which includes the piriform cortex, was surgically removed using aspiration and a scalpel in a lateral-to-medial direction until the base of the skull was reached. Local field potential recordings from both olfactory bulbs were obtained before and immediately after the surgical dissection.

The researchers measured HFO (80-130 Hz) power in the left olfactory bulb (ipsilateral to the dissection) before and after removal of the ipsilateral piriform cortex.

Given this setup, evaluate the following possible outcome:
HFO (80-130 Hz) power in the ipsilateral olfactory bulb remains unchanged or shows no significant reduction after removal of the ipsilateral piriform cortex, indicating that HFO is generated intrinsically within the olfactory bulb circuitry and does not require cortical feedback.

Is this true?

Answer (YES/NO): YES